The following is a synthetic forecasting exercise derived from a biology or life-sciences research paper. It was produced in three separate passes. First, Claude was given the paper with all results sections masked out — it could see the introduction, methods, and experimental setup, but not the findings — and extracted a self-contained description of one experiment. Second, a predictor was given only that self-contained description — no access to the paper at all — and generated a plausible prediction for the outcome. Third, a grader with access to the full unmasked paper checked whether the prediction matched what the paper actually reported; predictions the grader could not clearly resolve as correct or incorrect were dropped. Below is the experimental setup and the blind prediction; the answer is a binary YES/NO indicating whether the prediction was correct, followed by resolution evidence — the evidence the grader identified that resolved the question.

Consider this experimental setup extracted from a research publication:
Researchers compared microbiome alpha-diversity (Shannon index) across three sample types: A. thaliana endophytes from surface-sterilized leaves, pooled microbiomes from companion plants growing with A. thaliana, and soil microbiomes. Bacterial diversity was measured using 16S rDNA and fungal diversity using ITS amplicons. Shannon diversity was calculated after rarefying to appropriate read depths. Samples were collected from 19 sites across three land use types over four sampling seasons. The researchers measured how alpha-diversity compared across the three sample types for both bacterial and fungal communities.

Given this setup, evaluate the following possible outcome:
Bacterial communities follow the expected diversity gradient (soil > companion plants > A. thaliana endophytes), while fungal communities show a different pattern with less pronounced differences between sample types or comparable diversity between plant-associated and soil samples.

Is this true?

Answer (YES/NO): NO